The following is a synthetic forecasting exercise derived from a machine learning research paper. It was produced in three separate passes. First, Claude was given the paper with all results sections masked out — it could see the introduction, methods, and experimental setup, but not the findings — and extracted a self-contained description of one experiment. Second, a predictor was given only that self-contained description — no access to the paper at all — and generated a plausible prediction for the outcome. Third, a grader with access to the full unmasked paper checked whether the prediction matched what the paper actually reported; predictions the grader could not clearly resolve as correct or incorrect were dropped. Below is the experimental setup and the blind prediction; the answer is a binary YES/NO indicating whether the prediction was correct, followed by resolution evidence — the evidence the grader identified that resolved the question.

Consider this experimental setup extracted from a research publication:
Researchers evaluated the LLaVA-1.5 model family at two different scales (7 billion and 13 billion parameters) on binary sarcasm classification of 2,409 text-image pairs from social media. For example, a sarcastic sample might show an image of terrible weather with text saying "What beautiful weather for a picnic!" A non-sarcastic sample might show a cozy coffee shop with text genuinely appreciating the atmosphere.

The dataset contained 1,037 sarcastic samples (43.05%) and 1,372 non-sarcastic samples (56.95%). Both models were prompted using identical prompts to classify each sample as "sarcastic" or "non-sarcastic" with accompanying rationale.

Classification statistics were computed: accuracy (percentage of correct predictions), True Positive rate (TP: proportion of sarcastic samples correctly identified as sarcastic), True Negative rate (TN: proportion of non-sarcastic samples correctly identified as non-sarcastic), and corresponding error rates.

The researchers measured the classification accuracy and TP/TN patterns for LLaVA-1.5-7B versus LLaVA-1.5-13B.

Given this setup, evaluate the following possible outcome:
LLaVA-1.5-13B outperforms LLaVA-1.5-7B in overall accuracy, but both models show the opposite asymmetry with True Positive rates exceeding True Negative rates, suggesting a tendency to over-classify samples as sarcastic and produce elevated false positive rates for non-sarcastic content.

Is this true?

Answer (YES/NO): NO